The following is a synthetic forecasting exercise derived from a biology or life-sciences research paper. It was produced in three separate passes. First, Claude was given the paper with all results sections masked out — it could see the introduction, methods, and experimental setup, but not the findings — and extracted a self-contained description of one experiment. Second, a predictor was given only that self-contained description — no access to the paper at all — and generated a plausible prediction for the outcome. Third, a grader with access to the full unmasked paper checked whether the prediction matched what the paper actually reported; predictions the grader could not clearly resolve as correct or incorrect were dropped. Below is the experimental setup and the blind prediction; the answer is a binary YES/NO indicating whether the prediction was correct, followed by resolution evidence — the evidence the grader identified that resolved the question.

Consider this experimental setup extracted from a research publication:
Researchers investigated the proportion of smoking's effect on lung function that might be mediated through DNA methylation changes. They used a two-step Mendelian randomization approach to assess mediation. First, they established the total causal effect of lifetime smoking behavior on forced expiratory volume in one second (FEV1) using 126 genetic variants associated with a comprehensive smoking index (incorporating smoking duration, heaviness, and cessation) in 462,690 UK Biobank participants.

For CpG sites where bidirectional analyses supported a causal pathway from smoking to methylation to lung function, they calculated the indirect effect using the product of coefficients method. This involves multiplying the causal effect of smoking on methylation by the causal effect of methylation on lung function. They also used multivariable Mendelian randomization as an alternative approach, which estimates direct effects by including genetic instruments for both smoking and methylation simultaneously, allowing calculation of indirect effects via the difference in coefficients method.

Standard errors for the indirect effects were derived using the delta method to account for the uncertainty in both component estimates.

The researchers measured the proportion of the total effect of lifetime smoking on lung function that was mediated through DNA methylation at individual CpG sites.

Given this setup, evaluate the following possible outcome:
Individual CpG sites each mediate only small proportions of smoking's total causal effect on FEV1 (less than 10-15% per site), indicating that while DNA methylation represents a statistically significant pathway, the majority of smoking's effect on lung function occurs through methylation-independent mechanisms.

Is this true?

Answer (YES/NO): NO